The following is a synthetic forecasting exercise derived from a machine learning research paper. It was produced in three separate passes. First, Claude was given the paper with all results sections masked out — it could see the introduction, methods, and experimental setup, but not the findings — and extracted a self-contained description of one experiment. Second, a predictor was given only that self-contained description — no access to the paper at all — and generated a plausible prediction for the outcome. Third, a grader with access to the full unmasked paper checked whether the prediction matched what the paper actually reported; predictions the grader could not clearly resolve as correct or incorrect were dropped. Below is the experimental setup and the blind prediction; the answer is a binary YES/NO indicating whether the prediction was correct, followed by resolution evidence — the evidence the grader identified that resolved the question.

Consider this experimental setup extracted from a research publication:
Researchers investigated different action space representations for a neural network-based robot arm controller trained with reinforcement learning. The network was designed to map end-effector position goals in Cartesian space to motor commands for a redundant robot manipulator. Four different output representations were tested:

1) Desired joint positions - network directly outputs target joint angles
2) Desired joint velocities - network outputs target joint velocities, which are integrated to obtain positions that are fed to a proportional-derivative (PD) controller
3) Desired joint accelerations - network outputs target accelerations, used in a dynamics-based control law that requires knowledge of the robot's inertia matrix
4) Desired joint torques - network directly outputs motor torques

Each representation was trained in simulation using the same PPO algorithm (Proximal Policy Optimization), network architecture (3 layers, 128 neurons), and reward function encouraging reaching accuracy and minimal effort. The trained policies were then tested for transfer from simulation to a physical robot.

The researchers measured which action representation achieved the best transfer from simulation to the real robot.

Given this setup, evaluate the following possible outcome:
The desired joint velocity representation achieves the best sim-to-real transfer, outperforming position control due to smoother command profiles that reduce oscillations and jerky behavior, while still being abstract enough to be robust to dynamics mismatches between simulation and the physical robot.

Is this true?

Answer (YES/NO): NO